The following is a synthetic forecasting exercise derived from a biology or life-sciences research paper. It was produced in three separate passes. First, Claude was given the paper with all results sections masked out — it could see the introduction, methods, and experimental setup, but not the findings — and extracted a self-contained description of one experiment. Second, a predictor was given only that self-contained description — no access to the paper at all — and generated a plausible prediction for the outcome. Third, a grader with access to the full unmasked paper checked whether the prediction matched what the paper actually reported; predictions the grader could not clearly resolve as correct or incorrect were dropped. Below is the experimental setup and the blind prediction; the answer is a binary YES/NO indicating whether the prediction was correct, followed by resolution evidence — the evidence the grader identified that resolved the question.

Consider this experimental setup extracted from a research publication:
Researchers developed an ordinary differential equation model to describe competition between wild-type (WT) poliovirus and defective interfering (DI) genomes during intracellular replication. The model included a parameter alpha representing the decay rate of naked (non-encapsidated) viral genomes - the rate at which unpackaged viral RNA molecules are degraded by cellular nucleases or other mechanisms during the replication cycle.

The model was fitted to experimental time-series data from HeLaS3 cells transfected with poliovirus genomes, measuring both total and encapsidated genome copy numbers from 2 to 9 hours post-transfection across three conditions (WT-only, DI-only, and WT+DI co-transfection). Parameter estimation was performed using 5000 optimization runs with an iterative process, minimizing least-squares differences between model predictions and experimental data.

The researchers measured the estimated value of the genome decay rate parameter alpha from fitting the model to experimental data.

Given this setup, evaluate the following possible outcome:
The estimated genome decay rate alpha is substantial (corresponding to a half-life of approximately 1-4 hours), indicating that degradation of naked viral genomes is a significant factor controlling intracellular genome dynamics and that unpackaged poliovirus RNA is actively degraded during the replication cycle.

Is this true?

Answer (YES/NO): NO